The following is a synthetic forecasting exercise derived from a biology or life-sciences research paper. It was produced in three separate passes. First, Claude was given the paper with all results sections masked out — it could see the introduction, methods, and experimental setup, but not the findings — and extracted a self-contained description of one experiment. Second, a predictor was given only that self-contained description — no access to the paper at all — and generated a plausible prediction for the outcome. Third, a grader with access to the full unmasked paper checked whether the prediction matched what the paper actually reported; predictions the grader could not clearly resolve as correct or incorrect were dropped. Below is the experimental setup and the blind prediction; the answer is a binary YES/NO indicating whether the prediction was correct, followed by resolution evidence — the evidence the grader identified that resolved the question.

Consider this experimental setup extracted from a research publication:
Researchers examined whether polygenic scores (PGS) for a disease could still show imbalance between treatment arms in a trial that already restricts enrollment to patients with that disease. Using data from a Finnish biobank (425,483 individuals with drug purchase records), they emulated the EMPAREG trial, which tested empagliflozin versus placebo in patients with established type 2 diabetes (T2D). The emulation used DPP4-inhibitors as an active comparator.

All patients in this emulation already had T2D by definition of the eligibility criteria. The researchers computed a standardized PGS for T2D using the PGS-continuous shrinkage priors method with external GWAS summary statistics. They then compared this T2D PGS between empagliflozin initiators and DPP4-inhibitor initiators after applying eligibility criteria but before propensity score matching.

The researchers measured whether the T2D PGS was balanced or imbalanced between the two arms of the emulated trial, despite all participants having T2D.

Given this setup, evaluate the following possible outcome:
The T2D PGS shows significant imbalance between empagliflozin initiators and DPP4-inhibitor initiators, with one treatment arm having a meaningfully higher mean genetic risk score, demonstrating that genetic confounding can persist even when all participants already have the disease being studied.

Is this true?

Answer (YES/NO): YES